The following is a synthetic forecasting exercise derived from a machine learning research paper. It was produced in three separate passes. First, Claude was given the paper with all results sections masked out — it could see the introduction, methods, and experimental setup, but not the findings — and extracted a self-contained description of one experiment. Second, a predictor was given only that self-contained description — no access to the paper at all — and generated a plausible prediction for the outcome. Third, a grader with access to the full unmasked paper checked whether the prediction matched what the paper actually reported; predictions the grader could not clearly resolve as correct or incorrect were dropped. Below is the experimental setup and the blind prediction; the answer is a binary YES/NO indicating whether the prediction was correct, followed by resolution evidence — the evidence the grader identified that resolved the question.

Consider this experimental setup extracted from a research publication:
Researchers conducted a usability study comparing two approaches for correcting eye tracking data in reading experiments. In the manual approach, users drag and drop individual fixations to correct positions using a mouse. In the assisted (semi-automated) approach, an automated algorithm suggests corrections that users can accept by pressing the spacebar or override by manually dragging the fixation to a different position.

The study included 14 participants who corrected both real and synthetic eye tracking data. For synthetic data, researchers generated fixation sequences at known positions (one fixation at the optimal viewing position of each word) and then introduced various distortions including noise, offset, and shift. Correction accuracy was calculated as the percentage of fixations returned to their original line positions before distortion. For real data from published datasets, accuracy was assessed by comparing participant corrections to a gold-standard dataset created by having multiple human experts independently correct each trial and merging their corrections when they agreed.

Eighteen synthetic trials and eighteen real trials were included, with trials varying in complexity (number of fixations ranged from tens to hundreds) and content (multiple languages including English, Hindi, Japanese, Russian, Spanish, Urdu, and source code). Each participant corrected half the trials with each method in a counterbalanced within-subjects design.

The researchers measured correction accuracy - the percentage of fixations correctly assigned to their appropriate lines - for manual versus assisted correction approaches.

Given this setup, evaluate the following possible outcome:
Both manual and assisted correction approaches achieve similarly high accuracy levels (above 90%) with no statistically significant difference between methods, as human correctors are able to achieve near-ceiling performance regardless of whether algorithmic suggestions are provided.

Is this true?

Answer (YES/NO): NO